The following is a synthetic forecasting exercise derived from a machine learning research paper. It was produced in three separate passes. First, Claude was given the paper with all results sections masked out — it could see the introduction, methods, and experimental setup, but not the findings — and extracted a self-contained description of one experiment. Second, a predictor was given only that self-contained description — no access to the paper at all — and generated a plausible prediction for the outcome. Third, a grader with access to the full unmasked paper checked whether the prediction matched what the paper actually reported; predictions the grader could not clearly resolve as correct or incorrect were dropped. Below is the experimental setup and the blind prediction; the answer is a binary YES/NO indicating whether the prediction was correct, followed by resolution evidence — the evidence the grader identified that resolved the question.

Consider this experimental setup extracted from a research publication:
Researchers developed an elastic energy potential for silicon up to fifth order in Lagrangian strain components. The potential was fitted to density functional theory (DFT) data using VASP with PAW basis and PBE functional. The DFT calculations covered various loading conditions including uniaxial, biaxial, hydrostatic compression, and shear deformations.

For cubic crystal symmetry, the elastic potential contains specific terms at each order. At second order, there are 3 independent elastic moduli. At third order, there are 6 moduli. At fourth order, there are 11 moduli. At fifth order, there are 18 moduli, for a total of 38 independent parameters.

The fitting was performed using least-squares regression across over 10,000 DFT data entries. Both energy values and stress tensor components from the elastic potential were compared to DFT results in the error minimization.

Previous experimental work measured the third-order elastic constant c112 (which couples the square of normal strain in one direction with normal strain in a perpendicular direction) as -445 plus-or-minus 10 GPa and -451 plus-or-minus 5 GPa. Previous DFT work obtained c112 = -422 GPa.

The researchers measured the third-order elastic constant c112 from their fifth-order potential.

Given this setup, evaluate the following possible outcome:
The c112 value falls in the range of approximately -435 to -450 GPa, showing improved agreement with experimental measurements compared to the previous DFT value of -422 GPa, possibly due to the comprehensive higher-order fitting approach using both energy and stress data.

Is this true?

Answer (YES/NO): NO